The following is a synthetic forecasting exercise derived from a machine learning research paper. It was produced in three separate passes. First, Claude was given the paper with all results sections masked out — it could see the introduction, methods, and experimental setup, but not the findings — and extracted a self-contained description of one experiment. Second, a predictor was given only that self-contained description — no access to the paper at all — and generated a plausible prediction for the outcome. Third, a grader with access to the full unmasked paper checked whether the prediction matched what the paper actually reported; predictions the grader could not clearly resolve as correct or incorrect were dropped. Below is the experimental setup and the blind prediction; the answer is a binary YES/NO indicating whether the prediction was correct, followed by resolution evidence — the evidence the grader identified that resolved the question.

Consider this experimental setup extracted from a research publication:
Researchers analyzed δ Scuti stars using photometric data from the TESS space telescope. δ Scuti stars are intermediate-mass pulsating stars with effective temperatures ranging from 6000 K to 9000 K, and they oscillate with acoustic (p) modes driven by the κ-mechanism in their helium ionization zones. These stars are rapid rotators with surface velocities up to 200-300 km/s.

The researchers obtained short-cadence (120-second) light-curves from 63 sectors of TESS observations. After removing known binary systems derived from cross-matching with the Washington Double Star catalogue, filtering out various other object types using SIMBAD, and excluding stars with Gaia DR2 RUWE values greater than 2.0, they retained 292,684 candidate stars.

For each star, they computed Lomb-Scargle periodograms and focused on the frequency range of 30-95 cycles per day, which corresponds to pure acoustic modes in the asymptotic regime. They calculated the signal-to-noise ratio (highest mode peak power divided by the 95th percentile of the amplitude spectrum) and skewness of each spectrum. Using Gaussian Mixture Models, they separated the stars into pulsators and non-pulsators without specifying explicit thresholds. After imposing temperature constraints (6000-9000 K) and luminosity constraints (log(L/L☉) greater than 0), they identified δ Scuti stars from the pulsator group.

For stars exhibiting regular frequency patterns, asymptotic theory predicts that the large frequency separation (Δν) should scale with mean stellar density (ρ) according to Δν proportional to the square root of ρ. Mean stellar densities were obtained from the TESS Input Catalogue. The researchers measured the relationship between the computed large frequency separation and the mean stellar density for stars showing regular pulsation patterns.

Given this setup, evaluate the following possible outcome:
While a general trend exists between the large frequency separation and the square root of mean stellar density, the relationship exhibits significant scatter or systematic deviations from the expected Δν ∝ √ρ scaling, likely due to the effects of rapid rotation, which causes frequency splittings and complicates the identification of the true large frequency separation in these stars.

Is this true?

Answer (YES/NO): NO